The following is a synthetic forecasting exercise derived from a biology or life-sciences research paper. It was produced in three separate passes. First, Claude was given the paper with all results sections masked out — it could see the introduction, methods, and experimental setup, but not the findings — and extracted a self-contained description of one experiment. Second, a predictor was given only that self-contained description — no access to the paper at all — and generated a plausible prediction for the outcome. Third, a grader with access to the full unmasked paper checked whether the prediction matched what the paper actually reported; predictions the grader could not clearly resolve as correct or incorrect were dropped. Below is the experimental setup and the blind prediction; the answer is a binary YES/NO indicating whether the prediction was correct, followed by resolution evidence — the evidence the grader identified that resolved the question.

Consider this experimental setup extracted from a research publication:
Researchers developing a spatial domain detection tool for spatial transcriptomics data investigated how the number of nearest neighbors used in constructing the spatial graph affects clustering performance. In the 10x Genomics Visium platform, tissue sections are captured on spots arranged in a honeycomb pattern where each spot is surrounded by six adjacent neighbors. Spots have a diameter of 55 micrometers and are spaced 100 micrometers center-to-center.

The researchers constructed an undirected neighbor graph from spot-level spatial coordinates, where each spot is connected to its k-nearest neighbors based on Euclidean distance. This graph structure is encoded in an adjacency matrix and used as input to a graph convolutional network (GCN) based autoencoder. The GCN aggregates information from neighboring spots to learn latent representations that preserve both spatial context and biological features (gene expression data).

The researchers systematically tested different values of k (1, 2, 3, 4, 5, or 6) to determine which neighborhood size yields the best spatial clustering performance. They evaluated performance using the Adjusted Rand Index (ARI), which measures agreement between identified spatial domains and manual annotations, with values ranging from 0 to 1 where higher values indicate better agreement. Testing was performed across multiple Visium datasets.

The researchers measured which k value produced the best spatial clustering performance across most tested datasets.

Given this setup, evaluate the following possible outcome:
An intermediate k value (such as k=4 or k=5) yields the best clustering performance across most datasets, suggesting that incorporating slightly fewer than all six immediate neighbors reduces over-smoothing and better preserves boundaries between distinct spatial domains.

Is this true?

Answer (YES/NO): NO